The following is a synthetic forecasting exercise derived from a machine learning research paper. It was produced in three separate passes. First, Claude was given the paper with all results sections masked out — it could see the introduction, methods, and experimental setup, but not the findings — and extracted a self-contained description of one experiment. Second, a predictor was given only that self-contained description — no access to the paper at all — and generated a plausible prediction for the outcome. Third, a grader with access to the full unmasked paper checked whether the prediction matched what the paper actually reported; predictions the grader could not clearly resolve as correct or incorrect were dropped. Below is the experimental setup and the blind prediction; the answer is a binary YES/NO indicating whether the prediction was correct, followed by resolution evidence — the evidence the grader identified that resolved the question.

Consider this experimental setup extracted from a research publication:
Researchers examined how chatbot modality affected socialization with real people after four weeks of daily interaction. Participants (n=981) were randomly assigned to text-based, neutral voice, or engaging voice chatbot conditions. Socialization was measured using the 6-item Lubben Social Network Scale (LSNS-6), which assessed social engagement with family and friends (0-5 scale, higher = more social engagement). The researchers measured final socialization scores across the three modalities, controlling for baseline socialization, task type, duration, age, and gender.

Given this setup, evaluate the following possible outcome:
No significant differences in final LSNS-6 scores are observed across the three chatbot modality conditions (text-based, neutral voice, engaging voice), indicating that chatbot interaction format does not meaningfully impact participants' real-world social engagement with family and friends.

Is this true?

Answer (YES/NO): YES